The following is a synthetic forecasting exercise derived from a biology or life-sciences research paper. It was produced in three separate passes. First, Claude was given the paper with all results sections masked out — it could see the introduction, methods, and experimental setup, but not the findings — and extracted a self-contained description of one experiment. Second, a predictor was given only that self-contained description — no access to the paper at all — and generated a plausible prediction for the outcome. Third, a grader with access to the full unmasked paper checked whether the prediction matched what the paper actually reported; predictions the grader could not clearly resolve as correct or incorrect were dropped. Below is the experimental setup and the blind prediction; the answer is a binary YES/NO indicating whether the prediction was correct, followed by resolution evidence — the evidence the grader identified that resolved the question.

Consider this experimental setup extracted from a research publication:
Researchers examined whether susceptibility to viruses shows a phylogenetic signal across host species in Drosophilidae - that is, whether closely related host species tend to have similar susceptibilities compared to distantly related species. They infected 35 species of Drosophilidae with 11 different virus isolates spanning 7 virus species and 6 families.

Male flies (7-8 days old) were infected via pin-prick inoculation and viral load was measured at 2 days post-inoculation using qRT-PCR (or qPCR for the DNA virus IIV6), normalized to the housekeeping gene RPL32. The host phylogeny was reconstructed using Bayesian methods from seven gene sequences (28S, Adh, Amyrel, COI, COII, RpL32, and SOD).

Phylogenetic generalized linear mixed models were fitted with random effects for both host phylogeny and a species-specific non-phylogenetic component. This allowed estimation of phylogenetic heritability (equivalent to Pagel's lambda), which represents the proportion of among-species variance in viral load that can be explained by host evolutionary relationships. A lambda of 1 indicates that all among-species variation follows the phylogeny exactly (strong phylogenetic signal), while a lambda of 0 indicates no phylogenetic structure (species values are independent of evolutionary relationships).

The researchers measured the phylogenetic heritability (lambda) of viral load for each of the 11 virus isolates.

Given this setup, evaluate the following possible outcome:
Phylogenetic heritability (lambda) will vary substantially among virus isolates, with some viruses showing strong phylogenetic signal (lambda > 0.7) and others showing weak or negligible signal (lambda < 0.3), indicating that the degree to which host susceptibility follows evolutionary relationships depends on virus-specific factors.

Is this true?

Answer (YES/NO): NO